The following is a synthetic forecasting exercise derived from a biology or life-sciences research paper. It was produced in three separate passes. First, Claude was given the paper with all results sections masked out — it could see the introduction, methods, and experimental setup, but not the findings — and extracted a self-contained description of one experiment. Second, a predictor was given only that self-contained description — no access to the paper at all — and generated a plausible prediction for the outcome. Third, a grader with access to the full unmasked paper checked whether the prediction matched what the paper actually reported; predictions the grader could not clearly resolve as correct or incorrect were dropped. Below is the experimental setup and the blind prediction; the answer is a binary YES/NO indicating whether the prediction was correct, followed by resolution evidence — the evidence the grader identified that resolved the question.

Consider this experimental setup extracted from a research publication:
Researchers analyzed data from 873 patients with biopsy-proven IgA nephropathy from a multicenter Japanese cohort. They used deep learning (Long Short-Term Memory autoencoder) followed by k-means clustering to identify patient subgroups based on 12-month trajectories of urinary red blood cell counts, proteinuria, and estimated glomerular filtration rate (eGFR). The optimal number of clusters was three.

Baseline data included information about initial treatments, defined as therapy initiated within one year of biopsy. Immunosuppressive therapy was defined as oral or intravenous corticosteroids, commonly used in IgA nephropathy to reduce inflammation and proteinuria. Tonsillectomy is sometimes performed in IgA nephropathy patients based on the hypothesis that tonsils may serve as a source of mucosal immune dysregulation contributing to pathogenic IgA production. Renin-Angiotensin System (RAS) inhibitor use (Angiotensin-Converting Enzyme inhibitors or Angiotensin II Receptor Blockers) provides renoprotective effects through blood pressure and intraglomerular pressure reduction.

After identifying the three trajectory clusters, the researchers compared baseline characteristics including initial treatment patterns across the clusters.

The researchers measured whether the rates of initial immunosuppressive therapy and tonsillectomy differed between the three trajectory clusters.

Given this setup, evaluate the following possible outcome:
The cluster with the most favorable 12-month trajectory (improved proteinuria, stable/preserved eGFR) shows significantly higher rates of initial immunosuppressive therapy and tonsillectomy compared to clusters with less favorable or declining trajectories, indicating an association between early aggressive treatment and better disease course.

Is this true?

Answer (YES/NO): YES